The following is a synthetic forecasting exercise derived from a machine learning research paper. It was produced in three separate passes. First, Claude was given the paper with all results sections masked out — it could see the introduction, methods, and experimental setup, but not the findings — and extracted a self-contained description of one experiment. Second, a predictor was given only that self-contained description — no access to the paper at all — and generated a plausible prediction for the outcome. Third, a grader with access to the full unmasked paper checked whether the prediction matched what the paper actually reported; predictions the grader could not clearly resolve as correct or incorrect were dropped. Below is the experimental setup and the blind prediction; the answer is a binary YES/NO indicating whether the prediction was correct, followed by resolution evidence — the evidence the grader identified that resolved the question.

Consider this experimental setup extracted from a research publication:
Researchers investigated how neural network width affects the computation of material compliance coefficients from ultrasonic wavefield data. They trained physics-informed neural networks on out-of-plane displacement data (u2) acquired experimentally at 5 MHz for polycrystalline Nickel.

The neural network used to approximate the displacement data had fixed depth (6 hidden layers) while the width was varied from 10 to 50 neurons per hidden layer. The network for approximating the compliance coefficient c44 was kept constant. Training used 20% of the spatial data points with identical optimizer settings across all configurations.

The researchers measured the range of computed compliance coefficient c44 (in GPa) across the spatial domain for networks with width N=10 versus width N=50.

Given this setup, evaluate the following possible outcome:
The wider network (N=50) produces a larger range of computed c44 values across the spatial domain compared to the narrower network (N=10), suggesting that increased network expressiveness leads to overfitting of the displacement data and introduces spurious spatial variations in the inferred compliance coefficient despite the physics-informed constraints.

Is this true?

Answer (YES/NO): NO